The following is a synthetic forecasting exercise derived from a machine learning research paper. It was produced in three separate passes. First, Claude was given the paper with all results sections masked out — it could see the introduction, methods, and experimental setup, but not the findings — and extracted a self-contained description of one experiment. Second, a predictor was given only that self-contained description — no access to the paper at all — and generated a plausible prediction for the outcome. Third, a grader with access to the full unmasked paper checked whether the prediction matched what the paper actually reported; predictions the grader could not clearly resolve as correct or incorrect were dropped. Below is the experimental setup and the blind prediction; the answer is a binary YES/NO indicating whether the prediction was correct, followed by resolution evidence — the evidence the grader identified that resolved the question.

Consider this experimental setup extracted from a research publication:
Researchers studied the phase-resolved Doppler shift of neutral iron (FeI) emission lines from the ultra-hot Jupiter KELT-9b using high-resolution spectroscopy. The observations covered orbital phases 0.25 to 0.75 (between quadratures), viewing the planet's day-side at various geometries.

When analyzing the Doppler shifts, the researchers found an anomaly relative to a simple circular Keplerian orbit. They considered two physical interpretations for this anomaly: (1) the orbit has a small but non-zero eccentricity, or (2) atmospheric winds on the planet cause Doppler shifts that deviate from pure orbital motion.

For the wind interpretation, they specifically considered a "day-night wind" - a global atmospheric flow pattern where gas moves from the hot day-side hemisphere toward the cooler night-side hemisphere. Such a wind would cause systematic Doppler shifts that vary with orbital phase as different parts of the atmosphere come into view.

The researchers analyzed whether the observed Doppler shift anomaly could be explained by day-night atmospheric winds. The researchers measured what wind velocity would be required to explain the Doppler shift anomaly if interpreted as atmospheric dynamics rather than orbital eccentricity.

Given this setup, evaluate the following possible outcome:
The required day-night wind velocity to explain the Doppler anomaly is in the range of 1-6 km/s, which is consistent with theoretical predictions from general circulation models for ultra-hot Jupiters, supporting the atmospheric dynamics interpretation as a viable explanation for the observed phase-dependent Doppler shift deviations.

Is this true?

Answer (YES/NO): YES